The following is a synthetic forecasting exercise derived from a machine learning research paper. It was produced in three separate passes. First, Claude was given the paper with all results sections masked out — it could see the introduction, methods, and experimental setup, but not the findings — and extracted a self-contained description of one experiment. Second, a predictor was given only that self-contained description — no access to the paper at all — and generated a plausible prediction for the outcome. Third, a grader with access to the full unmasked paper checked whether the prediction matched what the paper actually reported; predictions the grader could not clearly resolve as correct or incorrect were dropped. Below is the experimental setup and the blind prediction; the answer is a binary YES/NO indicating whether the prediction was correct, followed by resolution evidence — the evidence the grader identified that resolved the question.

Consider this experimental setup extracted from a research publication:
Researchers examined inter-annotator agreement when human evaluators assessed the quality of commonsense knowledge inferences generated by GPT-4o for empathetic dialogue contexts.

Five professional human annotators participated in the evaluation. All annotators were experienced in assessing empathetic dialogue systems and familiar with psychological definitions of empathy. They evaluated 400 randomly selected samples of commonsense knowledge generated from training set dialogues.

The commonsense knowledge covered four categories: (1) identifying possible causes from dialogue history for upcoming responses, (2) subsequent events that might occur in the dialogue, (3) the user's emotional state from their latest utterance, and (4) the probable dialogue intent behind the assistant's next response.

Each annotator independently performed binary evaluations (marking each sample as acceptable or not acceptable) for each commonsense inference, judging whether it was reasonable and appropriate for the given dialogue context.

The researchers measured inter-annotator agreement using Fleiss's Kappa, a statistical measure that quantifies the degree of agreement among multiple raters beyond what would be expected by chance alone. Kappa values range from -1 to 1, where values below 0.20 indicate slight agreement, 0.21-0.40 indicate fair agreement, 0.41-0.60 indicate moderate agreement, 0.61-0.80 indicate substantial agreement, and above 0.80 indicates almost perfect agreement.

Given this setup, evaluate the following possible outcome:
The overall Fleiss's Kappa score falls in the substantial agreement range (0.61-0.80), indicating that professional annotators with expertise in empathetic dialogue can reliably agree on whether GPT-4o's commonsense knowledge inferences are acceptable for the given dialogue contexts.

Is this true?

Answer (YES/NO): NO